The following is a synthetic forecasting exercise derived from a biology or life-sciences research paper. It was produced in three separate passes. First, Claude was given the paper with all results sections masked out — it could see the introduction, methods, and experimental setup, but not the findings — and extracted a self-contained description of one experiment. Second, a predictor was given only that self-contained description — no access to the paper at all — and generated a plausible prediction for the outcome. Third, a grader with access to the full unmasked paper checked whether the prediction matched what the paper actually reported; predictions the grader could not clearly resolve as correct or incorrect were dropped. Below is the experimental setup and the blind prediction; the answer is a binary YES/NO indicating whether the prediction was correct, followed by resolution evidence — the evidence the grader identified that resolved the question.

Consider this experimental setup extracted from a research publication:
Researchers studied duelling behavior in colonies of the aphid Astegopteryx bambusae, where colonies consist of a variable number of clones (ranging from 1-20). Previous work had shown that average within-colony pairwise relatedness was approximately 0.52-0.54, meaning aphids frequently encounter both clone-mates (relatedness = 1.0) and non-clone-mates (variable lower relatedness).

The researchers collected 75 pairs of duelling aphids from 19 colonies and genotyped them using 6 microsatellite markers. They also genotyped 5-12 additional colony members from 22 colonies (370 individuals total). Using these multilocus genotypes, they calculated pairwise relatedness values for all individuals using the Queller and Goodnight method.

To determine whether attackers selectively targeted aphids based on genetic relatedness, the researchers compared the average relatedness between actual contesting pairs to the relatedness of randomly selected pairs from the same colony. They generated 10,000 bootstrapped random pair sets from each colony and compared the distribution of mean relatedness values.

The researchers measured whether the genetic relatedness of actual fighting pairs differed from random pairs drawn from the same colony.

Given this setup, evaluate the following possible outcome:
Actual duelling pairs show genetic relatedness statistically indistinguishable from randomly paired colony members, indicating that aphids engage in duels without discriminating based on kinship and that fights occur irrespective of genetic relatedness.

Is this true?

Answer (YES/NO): YES